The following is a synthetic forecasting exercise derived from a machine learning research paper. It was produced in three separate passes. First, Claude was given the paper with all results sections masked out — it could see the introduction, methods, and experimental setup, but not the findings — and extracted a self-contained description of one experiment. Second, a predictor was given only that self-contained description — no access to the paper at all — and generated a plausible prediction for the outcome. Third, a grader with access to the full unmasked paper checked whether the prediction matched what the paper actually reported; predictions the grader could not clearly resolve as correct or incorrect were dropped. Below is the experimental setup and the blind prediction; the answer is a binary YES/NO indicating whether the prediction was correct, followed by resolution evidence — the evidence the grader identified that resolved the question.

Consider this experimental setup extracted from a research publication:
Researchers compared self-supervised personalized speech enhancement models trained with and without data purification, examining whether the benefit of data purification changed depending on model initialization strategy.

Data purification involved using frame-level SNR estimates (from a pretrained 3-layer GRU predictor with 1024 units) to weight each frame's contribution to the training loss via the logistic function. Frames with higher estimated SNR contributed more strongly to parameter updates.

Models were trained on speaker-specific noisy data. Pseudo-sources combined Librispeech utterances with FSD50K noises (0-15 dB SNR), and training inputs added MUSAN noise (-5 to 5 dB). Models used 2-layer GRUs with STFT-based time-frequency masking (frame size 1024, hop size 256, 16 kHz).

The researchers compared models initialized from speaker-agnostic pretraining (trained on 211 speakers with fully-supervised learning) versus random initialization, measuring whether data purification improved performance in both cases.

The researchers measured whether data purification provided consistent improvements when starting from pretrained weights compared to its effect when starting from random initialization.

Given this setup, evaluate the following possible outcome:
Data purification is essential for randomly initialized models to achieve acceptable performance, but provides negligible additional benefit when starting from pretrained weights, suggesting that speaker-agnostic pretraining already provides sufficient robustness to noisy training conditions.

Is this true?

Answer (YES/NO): NO